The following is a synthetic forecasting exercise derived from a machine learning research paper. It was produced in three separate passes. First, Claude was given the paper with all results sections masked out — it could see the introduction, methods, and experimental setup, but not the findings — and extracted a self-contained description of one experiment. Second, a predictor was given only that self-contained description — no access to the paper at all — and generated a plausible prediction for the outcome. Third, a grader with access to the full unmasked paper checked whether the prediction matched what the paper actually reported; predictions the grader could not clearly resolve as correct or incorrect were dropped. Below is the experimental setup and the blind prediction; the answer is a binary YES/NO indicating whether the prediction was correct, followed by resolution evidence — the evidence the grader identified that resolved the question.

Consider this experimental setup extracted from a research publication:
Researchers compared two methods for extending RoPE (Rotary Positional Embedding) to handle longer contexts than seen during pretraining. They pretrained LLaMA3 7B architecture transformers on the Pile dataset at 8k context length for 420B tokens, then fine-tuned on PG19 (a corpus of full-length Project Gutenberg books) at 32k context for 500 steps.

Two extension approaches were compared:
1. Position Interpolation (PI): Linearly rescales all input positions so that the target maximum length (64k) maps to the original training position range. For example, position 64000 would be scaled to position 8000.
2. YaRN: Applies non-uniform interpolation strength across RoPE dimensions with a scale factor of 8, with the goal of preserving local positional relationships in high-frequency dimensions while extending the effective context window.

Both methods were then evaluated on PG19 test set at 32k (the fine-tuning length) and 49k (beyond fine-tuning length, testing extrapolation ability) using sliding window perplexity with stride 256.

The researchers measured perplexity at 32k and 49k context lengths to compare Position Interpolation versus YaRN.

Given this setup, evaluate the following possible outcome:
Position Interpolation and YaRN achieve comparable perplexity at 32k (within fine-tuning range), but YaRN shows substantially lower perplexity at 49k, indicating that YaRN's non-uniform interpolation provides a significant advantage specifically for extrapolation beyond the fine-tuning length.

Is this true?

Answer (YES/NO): NO